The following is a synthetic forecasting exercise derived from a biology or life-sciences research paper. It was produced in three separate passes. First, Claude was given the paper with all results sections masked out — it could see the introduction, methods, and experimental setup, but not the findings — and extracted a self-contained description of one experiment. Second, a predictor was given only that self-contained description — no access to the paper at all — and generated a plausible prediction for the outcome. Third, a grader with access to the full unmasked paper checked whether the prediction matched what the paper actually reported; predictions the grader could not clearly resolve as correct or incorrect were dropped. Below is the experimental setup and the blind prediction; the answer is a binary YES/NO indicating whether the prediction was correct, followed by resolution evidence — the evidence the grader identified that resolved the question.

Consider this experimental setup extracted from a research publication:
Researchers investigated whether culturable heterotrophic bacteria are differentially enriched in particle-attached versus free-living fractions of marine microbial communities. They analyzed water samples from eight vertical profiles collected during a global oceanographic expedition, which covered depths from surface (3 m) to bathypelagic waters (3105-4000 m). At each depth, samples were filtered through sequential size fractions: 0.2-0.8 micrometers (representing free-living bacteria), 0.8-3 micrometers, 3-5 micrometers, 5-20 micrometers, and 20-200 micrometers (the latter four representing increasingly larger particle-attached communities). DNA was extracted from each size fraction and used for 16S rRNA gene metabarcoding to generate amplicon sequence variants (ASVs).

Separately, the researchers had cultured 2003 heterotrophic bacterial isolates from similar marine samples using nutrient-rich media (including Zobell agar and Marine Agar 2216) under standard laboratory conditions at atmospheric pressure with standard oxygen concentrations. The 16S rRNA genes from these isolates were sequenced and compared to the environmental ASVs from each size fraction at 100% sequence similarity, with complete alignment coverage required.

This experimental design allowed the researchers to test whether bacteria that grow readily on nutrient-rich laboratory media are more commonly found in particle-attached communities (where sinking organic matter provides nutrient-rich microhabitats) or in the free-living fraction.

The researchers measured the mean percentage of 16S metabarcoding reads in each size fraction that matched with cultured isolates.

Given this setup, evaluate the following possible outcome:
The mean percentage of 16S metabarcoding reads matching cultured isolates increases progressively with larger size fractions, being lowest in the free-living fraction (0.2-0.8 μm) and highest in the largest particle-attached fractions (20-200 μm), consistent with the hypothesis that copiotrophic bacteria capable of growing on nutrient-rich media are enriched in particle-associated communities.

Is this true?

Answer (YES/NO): NO